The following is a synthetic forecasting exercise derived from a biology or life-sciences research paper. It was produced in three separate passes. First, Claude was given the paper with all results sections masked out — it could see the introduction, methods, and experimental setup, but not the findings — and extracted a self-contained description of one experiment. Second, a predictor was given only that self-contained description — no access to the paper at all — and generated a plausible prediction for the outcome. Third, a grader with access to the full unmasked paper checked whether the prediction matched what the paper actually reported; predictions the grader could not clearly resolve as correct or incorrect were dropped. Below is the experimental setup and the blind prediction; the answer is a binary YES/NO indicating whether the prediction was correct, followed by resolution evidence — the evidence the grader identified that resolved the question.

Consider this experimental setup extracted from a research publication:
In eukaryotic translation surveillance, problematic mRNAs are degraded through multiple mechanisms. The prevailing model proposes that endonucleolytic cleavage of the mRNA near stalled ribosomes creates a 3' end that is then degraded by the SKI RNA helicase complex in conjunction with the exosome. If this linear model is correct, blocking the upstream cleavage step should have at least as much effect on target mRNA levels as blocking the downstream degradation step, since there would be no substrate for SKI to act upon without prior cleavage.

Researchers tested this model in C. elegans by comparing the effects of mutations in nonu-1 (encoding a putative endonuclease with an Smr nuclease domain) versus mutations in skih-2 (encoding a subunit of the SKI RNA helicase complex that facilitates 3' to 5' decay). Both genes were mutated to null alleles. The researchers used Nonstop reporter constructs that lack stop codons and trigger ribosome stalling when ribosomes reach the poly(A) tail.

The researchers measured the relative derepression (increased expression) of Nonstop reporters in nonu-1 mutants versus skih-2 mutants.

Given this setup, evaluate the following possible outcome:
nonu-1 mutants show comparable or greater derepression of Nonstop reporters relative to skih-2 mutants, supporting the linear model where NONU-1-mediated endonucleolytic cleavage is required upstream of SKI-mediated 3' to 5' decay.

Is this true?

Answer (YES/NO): NO